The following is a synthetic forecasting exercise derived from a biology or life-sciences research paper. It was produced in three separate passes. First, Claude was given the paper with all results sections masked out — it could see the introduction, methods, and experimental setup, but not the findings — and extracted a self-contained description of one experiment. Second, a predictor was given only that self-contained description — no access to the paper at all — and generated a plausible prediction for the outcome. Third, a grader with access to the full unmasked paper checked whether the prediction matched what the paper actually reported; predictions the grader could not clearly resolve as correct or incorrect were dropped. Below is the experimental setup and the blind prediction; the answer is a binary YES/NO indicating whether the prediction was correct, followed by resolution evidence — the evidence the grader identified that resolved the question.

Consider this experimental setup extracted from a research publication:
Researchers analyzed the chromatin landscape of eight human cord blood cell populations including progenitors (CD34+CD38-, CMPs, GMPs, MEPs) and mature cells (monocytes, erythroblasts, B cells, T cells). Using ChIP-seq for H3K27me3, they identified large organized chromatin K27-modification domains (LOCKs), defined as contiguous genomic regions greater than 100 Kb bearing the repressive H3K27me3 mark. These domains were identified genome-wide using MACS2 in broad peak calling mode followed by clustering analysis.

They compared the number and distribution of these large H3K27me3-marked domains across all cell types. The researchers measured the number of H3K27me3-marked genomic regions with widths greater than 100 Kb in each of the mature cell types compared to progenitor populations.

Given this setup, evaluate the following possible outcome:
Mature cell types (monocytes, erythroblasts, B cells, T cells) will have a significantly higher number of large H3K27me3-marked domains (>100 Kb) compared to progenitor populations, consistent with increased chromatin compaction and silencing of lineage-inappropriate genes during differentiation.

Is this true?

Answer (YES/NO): NO